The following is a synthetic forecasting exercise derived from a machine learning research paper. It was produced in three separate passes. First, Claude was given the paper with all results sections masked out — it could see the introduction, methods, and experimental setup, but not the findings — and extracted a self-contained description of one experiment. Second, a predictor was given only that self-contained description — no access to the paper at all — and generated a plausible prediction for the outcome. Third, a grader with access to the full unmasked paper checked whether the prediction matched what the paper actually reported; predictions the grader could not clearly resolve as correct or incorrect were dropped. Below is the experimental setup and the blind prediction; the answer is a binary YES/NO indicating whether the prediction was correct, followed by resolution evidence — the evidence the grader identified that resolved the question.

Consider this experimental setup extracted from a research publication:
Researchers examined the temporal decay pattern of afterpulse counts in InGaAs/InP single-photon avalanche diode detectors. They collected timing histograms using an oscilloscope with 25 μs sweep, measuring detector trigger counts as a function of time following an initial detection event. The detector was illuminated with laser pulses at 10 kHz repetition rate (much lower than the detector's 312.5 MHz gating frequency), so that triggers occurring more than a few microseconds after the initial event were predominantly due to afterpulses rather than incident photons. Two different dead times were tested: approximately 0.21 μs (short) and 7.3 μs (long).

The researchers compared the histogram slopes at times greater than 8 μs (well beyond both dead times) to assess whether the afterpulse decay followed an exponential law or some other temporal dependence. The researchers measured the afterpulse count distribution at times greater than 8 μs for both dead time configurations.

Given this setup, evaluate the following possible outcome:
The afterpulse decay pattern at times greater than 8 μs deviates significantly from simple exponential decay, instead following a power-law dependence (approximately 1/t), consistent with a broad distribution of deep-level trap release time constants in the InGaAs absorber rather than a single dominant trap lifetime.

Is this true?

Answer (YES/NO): NO